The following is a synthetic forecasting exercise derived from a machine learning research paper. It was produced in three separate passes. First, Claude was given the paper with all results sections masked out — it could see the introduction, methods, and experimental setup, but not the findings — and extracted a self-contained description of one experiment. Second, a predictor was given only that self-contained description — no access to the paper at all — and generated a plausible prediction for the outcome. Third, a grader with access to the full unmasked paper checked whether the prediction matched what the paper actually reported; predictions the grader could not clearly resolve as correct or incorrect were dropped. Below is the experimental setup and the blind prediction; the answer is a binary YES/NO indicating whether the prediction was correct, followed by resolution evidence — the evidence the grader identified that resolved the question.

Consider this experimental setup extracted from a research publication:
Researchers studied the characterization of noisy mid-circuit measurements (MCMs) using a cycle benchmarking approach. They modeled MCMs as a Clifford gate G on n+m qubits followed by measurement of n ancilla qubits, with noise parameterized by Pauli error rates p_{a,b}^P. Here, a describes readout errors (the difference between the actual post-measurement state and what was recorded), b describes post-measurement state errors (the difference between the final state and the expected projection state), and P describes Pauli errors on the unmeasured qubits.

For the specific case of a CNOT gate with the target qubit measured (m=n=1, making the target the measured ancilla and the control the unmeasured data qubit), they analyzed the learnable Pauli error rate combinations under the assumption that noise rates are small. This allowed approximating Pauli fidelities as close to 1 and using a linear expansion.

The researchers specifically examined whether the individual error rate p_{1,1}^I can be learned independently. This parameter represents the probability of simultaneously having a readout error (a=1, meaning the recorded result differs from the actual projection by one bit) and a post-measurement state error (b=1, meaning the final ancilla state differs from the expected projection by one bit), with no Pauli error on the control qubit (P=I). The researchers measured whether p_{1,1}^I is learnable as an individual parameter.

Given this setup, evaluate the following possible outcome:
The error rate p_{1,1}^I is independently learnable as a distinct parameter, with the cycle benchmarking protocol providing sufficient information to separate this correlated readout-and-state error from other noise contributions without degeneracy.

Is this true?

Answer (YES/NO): YES